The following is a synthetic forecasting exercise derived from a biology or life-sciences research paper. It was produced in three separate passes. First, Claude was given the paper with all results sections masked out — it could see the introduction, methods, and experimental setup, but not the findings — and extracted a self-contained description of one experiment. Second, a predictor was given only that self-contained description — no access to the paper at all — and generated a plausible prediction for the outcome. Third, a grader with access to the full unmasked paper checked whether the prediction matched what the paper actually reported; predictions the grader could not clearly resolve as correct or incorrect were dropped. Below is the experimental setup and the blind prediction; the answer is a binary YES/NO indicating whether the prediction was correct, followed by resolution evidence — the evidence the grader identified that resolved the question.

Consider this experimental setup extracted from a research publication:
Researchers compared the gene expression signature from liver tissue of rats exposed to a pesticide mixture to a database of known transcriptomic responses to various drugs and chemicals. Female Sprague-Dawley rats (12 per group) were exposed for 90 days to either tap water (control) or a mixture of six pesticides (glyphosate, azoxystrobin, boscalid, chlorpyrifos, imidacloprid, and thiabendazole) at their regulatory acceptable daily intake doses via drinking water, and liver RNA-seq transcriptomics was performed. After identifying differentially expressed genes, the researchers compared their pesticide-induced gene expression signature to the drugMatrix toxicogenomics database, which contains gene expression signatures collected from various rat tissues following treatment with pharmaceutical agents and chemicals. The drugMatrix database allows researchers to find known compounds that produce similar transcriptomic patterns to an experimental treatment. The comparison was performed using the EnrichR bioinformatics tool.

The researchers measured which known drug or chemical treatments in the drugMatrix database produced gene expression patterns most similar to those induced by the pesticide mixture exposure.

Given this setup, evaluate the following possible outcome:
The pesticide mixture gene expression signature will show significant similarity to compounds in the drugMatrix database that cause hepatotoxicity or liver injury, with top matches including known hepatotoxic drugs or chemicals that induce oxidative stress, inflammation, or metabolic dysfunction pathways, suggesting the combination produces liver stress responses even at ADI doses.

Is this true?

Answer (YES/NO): NO